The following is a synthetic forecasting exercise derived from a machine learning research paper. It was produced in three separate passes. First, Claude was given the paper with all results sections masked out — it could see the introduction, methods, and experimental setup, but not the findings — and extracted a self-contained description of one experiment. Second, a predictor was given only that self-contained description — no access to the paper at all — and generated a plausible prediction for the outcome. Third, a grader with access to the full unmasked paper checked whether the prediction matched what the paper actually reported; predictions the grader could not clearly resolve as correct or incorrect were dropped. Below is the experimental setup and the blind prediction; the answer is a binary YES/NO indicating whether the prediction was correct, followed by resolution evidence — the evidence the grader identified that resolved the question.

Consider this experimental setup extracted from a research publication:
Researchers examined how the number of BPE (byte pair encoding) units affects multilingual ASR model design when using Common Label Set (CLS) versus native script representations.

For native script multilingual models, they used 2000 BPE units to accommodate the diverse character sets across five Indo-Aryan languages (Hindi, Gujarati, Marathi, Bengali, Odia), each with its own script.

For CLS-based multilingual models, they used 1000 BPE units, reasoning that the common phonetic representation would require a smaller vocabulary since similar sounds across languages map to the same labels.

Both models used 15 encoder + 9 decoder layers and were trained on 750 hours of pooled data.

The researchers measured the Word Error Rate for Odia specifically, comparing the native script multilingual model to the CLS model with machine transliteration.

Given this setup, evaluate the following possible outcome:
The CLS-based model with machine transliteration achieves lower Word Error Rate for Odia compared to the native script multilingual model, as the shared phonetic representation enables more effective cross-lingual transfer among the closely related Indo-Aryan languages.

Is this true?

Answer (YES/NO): YES